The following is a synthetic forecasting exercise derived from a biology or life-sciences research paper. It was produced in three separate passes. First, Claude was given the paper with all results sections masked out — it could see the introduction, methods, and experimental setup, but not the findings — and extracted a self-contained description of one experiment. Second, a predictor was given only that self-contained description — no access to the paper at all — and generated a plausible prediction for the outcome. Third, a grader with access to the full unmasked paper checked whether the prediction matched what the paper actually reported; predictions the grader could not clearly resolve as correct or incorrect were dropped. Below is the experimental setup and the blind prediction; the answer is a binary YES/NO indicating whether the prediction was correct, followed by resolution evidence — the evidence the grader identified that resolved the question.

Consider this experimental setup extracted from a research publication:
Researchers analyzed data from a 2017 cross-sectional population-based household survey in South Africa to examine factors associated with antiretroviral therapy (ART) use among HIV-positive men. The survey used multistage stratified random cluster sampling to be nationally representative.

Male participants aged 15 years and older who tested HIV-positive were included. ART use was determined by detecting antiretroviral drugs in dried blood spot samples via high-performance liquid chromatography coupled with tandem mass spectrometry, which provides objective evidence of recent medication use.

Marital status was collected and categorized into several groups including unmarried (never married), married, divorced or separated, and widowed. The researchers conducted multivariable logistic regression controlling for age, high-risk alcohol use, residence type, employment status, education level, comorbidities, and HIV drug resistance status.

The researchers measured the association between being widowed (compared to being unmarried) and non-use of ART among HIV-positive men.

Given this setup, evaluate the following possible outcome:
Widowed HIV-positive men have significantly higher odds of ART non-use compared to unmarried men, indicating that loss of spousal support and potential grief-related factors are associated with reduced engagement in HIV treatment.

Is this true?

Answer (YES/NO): YES